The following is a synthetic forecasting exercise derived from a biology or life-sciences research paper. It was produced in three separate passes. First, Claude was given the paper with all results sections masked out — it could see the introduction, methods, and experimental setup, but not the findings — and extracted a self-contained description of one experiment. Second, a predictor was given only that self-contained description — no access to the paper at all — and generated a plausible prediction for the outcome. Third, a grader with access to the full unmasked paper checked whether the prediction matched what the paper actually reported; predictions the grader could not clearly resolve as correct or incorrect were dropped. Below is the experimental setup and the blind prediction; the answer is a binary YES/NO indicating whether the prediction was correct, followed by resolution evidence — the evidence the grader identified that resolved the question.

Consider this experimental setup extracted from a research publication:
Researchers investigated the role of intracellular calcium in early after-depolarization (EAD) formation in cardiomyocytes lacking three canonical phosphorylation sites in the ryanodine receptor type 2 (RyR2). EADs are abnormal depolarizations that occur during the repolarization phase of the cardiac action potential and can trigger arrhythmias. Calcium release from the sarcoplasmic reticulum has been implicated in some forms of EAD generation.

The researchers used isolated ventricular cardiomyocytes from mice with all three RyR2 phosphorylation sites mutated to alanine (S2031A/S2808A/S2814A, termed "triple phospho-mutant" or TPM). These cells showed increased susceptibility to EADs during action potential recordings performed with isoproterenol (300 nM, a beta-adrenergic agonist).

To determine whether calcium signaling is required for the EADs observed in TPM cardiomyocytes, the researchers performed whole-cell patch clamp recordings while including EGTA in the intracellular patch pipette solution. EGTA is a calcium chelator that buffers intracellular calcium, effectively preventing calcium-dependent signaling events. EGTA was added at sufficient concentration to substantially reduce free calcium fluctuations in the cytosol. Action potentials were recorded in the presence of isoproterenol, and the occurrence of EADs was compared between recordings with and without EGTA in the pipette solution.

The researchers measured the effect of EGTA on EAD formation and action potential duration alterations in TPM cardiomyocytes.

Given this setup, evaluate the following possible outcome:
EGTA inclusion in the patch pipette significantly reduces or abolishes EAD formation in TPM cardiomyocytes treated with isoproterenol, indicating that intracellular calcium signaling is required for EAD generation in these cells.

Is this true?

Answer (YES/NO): YES